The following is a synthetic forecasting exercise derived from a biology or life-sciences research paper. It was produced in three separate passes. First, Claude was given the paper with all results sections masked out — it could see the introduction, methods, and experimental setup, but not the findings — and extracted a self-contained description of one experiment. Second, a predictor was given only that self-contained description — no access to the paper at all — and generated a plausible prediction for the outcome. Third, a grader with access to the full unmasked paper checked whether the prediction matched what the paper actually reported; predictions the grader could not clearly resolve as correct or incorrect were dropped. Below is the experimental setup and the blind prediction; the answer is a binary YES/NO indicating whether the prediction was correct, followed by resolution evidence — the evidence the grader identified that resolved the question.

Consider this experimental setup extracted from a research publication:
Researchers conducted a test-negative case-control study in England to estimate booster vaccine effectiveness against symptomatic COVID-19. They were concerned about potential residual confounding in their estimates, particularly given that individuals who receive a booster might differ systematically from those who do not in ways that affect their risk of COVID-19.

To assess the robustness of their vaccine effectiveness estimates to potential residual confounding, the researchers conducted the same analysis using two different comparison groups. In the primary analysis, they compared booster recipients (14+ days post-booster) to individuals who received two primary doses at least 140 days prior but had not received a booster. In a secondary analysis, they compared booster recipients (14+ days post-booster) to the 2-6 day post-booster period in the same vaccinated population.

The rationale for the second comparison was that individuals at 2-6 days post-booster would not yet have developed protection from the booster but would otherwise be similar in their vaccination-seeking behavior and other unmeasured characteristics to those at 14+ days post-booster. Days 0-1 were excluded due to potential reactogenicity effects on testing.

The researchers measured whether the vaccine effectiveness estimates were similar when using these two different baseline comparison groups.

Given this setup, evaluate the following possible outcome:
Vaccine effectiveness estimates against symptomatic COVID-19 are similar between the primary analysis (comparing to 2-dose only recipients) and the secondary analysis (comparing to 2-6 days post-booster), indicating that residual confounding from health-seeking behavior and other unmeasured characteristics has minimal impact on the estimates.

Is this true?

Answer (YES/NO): YES